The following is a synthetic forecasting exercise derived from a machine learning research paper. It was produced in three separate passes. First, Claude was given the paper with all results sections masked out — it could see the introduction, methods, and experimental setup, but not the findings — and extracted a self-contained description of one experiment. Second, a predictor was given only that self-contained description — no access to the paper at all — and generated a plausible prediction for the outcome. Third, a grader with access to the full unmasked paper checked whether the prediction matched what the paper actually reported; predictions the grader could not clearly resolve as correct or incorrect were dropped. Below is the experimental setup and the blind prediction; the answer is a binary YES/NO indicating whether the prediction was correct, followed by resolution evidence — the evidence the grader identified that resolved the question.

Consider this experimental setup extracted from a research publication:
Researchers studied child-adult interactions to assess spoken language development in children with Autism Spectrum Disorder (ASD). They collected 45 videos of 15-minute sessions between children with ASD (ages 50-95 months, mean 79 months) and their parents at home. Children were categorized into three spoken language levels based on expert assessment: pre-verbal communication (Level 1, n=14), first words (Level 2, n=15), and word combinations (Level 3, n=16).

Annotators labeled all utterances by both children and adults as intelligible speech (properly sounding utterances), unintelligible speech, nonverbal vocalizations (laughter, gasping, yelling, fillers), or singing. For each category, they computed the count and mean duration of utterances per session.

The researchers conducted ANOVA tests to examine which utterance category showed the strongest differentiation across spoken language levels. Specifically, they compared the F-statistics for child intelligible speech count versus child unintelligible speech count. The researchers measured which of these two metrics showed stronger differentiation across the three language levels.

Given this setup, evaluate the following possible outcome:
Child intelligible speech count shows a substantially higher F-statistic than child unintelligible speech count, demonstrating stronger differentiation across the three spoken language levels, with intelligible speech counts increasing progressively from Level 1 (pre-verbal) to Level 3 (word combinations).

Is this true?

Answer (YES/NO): YES